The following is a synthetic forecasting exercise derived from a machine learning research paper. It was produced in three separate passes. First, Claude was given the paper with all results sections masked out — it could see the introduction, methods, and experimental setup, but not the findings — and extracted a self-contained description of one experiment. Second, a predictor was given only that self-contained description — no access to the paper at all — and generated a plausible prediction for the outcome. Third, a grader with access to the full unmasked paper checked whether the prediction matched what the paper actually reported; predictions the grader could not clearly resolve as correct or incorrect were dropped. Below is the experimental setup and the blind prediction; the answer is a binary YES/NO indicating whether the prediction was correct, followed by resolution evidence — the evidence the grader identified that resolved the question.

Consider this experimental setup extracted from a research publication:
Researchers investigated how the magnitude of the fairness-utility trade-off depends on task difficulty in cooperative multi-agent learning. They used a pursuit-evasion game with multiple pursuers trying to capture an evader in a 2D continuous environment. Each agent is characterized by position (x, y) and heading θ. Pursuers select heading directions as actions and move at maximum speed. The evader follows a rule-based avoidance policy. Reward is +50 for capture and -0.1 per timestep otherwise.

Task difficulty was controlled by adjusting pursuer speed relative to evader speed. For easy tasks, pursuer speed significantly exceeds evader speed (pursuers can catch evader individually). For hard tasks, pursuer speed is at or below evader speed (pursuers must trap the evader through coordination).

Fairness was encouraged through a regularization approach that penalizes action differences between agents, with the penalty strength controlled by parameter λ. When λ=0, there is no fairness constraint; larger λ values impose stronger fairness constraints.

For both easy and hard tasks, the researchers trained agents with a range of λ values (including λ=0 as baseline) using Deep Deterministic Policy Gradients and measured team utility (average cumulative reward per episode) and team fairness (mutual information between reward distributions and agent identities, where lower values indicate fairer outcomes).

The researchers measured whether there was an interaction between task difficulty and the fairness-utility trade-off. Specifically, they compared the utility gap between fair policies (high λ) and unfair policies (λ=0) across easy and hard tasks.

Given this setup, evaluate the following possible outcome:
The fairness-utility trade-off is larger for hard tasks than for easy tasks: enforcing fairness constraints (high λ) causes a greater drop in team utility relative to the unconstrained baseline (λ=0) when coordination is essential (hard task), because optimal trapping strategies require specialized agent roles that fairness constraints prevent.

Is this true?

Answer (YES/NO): YES